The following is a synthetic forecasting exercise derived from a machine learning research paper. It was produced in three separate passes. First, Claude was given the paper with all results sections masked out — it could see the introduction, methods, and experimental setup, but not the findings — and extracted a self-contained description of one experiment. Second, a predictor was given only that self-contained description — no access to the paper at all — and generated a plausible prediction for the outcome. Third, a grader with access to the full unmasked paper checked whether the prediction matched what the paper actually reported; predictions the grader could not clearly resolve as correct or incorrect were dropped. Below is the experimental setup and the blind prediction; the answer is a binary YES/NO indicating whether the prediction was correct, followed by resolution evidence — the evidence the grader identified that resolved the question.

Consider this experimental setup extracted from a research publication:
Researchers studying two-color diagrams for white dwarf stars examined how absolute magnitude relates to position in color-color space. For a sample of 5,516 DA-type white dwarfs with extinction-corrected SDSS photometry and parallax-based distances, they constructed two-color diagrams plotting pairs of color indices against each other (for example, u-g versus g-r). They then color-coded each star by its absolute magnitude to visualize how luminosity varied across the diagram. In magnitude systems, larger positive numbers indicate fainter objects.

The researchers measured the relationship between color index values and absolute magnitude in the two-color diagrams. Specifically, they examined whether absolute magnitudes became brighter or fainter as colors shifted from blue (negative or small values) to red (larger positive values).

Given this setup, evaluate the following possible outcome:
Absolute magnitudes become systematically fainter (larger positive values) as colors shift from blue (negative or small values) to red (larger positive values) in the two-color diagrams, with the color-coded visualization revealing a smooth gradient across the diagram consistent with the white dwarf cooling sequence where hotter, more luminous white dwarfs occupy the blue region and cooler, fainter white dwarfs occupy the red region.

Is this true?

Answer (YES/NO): YES